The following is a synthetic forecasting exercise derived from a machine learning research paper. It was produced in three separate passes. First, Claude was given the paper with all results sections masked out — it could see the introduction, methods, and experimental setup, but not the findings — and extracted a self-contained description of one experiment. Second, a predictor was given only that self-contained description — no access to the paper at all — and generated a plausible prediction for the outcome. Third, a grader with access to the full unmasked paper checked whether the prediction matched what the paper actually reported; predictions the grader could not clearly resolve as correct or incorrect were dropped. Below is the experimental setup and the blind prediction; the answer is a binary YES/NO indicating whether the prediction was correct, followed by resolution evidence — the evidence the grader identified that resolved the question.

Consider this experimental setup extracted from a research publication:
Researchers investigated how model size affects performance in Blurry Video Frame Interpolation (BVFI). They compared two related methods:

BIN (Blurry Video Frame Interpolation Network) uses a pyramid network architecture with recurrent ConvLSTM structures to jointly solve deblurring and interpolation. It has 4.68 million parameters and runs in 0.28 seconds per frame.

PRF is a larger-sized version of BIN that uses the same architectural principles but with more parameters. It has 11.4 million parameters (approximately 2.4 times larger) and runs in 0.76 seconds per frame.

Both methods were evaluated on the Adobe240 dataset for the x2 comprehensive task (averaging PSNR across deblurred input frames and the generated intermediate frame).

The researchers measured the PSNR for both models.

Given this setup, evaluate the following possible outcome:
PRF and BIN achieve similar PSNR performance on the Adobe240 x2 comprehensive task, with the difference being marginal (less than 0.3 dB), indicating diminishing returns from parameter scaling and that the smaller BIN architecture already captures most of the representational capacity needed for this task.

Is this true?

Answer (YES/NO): NO